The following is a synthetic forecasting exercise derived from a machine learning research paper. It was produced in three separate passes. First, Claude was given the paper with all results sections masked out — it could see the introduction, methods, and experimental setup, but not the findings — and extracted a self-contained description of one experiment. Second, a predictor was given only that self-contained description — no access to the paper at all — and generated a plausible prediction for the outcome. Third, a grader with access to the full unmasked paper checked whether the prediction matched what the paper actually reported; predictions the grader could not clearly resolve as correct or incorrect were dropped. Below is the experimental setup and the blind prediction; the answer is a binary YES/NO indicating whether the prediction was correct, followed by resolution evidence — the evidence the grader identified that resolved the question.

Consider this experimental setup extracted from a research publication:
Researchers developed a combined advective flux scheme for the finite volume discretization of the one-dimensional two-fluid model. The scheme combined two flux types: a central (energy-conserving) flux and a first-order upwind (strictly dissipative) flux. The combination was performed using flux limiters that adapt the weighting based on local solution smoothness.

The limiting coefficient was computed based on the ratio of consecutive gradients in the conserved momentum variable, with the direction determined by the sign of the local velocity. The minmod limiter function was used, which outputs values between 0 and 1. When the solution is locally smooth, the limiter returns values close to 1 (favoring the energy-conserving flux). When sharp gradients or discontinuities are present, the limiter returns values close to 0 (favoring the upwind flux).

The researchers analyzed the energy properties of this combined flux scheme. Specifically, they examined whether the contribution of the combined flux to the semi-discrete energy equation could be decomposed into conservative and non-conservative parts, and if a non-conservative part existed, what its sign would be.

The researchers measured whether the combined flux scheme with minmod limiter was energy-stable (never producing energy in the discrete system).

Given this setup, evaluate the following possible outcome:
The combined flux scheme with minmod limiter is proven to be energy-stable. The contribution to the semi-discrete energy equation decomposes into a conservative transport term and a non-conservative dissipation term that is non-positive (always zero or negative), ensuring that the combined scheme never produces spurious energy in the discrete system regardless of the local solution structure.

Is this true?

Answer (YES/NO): YES